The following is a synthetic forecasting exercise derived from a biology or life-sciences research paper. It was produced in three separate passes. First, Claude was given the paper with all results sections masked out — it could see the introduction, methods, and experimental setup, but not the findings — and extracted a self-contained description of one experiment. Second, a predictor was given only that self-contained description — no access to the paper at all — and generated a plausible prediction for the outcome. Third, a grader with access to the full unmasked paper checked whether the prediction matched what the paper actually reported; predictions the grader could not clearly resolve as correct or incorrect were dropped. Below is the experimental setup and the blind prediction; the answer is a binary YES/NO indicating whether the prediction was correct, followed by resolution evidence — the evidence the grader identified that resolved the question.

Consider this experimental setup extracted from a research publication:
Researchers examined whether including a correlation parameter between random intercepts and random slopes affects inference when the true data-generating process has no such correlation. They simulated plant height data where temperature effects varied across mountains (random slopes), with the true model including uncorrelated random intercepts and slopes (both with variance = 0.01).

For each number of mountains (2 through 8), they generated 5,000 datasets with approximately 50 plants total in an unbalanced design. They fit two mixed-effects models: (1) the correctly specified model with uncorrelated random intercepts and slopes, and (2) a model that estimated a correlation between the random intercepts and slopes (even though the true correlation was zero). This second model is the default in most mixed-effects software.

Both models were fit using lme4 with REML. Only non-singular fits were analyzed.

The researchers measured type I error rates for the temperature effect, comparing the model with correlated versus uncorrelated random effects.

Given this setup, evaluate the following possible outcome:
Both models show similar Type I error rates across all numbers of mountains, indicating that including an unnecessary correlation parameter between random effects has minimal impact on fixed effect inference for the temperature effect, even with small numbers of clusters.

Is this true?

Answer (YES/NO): YES